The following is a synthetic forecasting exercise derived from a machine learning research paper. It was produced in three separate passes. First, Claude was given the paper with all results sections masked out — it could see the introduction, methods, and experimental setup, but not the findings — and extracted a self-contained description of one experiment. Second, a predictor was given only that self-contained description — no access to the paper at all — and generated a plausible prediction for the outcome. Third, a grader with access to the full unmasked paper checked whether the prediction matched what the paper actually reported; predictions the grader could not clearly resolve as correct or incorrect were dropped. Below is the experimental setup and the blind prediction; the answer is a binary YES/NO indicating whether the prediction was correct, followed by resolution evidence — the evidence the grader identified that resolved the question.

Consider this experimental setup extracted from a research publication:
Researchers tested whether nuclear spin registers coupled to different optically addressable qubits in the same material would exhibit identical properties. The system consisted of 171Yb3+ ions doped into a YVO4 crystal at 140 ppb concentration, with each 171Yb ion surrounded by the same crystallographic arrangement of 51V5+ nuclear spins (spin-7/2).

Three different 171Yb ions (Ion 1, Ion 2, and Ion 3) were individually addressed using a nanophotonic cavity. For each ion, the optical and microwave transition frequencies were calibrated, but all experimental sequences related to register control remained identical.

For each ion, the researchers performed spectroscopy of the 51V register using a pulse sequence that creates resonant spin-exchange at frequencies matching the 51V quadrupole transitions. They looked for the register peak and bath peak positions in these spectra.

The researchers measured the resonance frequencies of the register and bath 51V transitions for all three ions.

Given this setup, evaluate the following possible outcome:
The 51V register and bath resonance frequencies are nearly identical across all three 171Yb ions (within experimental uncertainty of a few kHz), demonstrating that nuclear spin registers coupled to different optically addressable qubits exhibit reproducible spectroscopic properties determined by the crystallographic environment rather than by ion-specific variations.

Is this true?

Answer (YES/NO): YES